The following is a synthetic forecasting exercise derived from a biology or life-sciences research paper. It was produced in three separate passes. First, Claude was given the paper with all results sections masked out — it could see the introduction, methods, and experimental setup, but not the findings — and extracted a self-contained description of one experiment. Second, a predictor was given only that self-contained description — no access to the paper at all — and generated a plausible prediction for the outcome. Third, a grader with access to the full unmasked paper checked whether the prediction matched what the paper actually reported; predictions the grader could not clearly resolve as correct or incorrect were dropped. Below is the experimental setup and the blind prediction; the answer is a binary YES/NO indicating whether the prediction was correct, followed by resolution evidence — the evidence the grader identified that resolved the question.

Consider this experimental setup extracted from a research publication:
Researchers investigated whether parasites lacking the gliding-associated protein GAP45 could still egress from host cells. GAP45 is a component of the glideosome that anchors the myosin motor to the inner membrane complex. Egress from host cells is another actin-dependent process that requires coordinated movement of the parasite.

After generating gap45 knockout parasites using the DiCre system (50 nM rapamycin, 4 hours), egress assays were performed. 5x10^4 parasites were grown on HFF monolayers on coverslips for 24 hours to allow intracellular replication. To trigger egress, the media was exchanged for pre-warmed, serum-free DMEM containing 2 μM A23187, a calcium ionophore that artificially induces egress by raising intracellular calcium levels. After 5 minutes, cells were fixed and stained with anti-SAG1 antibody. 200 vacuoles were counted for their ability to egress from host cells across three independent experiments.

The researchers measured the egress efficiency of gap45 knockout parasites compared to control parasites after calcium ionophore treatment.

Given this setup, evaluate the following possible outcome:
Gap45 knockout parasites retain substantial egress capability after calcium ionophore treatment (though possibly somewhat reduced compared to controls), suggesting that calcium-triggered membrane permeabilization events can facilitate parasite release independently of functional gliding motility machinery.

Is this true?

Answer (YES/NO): NO